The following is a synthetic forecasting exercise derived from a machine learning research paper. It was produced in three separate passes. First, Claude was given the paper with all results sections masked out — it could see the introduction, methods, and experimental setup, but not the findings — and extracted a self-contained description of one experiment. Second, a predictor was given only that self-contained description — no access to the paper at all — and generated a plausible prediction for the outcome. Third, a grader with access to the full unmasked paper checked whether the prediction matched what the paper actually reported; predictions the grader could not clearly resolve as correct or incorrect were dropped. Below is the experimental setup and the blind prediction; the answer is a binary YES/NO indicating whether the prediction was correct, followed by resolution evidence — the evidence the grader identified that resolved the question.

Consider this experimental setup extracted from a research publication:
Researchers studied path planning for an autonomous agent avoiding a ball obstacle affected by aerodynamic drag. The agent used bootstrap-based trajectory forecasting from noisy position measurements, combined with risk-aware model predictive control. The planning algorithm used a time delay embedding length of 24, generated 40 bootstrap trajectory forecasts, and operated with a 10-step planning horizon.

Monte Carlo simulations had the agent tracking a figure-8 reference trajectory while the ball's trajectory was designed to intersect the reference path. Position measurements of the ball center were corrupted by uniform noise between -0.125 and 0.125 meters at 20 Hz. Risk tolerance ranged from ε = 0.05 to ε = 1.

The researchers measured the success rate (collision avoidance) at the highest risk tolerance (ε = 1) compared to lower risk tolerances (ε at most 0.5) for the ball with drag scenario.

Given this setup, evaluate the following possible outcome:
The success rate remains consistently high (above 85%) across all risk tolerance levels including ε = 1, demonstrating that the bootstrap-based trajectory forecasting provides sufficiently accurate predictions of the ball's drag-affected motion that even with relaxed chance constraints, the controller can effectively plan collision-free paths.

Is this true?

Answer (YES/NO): NO